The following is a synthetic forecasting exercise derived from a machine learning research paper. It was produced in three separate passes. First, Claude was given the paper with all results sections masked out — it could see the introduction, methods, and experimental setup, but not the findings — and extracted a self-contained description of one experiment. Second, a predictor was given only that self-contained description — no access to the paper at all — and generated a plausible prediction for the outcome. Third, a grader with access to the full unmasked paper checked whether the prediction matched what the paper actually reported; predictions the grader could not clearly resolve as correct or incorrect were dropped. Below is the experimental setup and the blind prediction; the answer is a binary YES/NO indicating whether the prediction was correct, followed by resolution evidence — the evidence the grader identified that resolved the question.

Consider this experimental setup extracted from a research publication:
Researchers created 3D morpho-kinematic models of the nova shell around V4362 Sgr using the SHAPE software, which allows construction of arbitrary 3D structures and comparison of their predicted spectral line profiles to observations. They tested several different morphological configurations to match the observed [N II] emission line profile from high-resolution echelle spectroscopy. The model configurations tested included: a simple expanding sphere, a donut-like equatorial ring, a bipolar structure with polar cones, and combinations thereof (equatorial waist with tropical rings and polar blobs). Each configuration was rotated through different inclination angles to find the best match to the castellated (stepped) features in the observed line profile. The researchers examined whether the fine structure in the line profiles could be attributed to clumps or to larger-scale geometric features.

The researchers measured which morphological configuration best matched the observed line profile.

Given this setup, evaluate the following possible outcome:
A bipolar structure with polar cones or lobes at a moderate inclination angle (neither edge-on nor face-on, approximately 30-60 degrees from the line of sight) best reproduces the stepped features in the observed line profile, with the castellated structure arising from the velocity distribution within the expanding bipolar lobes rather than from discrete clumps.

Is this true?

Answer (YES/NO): NO